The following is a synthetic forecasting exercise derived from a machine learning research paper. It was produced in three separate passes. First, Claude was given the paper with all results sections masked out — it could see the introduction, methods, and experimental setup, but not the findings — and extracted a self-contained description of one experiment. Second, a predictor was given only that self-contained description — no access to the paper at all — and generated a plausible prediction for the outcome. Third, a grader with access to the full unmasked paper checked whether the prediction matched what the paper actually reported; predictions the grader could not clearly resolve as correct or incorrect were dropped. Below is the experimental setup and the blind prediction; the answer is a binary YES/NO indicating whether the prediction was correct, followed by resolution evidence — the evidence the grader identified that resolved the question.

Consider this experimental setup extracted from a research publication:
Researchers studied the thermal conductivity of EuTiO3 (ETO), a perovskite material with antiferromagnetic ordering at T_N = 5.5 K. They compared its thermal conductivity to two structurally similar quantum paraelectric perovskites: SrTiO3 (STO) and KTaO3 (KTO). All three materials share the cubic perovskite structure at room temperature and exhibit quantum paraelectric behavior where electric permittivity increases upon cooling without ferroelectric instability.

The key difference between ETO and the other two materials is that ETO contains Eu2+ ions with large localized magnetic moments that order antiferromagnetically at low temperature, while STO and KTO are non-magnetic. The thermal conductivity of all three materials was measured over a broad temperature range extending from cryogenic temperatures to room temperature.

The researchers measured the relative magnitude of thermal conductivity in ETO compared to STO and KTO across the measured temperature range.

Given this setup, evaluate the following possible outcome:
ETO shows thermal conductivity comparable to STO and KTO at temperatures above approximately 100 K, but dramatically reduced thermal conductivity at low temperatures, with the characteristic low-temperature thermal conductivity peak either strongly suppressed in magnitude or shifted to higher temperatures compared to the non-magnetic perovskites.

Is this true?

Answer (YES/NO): YES